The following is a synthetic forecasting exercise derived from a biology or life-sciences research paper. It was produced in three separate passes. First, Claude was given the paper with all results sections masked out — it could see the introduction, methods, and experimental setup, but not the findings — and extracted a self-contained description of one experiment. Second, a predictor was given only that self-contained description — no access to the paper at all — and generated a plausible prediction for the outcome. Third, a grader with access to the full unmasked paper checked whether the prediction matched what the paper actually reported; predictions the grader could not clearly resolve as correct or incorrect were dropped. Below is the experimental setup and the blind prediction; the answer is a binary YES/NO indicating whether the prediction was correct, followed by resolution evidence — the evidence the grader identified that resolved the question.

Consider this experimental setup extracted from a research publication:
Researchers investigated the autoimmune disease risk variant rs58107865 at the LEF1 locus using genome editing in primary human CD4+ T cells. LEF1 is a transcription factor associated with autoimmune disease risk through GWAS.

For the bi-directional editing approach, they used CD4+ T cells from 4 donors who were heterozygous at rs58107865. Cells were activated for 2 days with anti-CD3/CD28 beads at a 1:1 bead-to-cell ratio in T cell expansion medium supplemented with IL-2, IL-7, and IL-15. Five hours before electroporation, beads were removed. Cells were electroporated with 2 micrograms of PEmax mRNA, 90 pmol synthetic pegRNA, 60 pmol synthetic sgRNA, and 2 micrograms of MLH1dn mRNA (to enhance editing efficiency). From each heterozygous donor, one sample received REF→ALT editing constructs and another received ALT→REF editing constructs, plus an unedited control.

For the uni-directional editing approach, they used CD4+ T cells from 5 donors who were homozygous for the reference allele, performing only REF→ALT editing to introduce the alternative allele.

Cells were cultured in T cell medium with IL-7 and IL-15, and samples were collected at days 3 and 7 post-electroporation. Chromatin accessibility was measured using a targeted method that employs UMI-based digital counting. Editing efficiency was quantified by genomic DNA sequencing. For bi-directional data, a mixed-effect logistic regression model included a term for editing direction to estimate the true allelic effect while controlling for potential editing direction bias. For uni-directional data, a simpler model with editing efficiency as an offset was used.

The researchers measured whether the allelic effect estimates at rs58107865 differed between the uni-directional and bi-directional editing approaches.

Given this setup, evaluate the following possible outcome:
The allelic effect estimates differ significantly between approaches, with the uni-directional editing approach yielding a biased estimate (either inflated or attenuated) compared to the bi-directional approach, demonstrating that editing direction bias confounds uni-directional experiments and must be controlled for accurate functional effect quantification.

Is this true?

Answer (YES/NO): YES